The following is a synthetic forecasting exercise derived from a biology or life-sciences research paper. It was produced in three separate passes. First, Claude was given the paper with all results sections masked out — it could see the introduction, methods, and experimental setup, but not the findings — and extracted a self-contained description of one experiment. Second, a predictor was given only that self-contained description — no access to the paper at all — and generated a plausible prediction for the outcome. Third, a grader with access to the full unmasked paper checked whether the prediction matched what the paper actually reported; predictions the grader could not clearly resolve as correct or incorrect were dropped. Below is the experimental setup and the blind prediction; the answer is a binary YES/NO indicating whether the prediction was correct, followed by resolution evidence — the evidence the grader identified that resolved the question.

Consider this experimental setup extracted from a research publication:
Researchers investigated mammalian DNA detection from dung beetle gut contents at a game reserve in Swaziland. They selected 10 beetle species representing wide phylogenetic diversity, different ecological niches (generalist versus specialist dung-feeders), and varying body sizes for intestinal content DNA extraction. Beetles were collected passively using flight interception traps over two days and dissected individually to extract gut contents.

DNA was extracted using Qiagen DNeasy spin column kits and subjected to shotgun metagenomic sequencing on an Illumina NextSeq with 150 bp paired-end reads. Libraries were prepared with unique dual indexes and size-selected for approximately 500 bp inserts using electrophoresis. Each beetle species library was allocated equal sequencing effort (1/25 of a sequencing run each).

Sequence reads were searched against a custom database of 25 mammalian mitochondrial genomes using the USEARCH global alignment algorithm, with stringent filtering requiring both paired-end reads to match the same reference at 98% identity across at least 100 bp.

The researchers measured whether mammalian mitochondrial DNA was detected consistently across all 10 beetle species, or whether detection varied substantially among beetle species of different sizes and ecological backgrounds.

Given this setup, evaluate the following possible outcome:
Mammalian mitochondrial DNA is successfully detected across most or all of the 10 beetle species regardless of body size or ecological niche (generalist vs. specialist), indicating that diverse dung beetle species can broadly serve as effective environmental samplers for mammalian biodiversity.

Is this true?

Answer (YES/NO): YES